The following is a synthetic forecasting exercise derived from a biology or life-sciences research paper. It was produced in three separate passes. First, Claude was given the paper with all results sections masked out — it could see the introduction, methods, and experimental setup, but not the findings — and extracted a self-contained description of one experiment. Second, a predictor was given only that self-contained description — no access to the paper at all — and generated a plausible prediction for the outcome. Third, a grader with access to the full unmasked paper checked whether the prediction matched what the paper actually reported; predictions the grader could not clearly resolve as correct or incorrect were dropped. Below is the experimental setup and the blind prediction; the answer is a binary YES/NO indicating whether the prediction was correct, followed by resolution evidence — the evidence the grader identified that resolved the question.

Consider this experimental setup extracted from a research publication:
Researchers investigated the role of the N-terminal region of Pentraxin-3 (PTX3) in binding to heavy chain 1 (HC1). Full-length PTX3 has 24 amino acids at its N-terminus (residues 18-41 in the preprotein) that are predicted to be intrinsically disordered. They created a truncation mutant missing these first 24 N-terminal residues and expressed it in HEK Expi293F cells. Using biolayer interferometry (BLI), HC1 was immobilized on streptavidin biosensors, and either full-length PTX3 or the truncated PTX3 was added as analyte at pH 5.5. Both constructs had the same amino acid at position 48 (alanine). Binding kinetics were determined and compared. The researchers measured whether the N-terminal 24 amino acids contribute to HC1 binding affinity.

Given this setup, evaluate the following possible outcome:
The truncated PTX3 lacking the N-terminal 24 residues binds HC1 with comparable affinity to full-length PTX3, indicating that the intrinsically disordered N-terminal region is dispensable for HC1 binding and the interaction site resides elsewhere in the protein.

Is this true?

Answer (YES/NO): YES